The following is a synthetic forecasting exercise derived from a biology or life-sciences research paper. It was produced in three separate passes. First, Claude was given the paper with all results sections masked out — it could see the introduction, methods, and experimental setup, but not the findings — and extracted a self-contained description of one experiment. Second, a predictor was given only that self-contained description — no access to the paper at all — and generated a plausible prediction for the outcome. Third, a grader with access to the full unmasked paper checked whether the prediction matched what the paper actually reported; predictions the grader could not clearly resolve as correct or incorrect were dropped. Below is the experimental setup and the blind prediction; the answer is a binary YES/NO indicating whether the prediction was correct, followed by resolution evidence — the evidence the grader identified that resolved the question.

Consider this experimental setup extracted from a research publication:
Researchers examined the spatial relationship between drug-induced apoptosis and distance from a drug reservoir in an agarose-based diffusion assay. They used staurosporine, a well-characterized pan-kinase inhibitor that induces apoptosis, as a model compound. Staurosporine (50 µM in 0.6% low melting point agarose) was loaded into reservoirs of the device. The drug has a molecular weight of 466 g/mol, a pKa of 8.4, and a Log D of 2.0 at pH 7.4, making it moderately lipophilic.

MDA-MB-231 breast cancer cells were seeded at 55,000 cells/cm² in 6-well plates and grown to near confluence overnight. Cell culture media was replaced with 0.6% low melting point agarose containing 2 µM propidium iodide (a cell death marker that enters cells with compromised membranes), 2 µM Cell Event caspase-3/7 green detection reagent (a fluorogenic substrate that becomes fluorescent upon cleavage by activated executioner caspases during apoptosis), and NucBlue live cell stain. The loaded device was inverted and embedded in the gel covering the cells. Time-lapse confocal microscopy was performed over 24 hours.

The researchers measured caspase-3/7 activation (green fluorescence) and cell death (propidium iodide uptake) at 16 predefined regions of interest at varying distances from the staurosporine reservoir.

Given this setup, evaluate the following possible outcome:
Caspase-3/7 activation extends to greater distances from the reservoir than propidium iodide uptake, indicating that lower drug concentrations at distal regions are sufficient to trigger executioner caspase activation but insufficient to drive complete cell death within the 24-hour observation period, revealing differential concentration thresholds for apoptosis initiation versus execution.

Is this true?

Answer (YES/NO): NO